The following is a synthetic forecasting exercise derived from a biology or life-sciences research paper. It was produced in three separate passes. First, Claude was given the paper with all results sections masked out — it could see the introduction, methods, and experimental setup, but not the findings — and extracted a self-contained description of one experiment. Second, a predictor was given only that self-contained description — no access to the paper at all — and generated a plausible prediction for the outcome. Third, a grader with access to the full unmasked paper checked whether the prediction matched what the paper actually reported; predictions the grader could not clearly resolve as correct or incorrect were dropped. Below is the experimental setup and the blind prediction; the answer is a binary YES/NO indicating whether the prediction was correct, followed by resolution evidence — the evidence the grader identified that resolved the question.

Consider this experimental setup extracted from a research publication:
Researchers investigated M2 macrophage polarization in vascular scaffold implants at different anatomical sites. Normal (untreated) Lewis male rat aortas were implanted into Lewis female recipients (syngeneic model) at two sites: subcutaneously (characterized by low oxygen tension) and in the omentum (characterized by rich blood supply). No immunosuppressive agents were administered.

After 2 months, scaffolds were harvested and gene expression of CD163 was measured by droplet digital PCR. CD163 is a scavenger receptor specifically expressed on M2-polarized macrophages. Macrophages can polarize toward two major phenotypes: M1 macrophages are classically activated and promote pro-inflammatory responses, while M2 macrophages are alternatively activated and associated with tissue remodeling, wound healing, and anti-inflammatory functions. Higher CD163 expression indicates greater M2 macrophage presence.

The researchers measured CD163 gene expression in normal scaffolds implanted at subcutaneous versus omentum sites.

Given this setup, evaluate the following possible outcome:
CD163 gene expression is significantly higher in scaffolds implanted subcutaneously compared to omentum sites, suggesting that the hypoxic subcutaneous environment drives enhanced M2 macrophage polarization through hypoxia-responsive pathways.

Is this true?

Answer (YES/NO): NO